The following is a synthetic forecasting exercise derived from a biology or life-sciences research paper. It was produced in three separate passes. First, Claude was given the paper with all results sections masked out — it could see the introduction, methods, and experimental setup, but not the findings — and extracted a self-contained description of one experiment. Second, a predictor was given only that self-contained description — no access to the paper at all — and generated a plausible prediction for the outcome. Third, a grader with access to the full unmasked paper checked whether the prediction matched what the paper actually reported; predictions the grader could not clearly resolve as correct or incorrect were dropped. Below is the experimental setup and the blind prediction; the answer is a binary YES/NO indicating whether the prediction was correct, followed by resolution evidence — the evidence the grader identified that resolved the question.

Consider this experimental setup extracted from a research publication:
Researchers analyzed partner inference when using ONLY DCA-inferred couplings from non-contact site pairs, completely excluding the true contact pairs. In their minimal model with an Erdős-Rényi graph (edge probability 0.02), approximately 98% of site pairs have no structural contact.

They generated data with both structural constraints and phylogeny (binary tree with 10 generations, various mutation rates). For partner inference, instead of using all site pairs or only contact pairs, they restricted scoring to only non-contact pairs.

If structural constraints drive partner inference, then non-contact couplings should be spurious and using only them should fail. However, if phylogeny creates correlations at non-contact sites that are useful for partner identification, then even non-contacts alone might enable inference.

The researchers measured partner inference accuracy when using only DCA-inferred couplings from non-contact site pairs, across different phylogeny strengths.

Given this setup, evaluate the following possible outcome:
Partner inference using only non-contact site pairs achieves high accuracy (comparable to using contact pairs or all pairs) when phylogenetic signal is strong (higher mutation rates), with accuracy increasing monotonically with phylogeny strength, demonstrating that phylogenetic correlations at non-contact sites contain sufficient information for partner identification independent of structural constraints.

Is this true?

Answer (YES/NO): NO